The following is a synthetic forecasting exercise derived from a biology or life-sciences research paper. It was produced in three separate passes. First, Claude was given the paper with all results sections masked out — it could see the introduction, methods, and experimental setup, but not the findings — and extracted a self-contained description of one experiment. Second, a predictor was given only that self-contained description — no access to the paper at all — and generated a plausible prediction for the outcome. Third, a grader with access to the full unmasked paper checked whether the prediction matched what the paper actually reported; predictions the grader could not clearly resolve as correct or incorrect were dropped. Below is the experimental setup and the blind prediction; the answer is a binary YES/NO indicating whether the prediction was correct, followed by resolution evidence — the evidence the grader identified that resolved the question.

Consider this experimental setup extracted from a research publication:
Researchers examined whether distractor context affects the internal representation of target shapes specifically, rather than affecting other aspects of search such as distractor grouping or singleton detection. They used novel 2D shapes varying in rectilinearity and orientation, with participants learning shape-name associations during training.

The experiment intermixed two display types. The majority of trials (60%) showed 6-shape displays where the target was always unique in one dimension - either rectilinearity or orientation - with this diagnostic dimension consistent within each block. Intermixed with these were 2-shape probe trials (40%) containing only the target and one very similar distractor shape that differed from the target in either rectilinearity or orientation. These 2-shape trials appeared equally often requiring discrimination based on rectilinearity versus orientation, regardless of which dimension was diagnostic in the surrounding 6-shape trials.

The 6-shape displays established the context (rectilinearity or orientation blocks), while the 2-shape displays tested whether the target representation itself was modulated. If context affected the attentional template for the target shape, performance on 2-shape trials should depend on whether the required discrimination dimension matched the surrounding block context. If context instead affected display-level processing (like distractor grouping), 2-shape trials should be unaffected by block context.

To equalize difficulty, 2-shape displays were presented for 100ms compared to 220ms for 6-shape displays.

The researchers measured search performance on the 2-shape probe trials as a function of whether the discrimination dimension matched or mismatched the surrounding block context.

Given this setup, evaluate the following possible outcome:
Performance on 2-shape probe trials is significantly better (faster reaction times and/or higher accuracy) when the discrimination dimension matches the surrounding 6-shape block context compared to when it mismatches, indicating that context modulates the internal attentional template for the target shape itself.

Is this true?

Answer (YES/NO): YES